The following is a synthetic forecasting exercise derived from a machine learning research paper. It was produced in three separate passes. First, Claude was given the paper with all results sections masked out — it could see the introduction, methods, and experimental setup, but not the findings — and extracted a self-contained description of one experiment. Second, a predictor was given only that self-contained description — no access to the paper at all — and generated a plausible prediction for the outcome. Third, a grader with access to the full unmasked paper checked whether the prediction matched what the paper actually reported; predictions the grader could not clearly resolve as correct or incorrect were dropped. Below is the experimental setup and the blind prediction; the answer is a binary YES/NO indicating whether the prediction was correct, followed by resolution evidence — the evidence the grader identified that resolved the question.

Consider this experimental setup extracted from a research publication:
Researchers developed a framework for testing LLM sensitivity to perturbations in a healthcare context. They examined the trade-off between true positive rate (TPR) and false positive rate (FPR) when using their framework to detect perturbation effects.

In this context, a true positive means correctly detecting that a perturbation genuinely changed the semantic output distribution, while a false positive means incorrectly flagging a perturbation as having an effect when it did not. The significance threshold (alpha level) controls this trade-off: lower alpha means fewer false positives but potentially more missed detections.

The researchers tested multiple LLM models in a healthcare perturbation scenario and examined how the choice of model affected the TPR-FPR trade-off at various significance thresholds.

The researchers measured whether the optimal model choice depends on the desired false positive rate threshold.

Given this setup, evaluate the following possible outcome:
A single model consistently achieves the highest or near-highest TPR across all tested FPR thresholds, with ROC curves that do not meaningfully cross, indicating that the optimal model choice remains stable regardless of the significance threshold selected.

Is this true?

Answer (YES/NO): NO